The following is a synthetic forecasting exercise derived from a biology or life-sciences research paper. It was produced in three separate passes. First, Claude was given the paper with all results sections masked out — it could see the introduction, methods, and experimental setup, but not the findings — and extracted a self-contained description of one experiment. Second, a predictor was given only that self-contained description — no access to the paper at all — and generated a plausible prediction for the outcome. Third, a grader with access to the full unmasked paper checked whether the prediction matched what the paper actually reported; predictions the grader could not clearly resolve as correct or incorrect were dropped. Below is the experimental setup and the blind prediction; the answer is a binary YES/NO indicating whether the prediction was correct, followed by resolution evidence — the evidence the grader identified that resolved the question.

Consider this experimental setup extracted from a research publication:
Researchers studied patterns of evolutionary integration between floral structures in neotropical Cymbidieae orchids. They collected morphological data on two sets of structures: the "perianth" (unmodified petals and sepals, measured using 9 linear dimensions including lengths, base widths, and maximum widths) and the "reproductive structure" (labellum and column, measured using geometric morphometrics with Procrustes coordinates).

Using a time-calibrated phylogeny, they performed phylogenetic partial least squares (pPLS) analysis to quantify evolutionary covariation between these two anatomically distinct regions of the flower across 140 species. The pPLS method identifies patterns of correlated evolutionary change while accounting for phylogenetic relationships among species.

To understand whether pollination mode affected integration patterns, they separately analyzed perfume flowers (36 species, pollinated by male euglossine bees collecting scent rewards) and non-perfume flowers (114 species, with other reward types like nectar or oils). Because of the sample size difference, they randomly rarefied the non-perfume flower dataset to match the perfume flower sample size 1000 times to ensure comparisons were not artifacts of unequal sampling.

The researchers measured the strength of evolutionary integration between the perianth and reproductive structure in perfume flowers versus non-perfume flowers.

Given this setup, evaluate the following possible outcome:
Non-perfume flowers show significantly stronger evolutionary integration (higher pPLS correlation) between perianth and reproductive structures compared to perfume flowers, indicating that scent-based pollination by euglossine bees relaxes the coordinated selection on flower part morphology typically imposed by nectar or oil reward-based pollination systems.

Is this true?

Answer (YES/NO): YES